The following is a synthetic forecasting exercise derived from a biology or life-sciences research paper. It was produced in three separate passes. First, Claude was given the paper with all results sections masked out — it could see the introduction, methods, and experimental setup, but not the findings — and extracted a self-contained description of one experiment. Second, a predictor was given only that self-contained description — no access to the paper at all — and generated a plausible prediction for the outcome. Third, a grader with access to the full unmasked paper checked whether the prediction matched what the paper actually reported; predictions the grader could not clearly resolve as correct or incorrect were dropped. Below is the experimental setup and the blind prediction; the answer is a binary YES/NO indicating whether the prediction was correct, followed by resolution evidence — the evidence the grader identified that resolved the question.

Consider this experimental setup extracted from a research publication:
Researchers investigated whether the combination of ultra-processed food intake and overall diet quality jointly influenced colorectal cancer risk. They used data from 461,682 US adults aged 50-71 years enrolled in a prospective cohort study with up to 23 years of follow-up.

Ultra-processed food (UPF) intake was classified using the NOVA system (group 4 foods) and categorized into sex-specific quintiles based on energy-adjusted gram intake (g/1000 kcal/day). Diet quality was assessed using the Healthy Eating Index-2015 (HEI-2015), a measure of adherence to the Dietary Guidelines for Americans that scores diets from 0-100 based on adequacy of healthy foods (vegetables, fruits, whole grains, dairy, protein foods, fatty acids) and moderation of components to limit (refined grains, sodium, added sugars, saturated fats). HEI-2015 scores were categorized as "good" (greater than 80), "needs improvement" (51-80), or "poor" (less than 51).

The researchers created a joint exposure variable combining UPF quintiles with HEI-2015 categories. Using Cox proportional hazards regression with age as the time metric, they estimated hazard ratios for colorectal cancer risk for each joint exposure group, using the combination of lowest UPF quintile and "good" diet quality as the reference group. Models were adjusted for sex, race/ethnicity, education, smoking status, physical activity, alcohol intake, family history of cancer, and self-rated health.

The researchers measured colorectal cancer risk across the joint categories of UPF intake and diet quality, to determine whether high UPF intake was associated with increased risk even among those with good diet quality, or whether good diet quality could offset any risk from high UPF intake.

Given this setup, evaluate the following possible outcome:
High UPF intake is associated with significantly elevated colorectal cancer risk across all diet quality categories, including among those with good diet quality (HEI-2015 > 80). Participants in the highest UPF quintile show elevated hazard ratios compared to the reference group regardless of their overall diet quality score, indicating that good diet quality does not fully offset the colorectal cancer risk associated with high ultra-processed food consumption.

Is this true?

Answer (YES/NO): NO